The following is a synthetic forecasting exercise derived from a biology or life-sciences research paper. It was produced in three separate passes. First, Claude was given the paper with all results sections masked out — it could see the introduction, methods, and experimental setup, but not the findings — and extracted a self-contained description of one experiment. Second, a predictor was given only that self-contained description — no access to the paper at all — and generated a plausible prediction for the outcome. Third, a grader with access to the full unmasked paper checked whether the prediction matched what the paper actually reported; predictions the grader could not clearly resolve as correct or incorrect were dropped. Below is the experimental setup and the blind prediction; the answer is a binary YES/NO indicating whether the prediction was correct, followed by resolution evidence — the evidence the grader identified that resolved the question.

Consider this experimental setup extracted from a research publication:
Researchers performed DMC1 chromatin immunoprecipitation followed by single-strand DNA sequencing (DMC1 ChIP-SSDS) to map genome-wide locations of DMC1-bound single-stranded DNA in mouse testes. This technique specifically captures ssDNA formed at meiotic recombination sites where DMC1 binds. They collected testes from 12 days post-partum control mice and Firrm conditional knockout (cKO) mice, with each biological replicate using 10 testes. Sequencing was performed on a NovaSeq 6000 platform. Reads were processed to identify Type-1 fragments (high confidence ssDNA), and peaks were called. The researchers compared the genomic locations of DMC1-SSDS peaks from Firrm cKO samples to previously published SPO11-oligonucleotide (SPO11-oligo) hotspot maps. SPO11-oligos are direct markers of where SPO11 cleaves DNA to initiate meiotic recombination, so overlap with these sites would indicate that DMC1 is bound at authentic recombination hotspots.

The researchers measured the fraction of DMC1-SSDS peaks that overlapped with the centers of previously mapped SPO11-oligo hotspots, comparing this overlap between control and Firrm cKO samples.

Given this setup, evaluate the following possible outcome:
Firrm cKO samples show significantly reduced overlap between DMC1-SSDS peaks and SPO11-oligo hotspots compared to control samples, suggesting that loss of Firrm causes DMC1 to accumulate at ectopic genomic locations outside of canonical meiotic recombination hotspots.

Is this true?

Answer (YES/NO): NO